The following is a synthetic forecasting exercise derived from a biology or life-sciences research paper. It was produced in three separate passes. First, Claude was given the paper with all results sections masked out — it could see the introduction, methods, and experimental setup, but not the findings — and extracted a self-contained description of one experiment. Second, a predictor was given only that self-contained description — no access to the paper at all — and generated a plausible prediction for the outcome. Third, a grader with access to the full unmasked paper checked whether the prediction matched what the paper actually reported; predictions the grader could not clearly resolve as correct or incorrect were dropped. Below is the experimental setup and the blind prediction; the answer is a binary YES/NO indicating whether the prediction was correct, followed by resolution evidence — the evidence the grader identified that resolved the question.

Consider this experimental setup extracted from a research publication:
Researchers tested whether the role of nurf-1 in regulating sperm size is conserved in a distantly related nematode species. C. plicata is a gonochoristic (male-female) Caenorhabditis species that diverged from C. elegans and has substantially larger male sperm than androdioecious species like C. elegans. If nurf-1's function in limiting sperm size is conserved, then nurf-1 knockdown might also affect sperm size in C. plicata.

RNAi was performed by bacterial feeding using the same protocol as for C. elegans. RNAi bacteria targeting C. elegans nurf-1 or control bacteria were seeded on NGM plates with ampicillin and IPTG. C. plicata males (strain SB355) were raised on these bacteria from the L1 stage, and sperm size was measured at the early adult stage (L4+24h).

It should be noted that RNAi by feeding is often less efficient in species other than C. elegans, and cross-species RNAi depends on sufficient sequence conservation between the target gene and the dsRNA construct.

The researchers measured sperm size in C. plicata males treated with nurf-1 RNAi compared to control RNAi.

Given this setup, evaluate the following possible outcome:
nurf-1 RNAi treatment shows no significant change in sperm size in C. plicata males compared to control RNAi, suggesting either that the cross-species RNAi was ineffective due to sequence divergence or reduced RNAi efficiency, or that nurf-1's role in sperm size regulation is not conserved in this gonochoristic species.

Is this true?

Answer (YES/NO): NO